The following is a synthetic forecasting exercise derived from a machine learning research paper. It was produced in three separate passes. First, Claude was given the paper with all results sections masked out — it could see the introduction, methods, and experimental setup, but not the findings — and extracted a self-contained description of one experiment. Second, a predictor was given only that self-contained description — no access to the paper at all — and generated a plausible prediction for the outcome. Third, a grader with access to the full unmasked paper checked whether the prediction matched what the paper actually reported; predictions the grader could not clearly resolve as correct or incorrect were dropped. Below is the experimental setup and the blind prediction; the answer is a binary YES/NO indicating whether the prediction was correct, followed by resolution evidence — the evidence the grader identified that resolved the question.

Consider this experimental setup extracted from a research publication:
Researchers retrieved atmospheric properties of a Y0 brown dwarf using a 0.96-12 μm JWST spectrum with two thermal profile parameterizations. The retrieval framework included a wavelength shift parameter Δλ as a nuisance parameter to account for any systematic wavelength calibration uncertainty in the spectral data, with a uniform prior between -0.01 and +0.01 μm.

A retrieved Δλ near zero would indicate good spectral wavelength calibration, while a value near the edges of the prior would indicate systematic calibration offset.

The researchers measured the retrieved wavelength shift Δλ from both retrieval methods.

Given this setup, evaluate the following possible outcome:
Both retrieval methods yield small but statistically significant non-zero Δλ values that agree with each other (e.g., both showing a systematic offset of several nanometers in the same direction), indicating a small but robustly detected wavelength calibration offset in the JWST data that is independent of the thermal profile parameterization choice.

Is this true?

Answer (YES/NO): NO